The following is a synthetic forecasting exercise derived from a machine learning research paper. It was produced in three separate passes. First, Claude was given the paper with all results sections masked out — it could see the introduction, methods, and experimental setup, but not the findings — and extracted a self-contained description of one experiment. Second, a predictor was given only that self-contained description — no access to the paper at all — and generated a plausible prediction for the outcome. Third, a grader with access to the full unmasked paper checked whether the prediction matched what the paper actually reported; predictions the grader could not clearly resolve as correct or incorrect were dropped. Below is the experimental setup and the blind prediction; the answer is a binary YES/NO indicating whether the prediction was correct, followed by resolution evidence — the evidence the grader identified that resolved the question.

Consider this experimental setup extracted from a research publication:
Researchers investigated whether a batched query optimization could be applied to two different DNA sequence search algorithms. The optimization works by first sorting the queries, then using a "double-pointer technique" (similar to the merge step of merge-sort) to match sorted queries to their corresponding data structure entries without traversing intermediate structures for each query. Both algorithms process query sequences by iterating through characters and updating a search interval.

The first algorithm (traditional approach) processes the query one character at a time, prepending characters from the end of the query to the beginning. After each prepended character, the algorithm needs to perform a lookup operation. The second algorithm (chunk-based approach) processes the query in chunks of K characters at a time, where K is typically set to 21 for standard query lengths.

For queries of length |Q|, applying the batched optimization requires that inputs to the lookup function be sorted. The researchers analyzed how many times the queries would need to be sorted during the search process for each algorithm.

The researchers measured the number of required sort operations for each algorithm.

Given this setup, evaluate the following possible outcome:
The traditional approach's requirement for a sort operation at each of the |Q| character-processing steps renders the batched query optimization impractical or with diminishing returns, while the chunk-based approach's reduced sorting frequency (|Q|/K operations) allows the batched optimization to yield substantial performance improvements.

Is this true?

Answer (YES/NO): YES